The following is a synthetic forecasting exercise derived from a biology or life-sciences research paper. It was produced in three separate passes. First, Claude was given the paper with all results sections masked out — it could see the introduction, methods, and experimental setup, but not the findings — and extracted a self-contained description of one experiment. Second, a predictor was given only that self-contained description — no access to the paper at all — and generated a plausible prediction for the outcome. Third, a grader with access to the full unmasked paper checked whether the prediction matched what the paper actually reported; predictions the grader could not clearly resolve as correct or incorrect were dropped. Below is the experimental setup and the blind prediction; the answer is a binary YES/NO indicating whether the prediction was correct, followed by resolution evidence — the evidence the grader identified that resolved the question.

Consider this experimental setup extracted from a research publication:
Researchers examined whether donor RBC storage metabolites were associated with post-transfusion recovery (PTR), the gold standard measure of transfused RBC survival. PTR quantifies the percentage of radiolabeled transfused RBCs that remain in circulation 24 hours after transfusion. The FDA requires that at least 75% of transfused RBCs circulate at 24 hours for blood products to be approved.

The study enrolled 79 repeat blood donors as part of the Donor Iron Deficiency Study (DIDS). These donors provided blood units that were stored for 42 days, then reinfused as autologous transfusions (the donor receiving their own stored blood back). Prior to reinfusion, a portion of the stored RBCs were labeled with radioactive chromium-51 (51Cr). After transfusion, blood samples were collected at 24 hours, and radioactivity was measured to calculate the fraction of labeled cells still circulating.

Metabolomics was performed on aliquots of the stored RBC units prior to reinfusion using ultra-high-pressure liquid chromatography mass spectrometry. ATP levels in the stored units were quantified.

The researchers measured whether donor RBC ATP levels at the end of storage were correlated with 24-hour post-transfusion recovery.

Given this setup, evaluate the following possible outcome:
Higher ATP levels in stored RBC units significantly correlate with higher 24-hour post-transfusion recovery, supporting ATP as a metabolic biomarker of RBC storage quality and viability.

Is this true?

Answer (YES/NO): YES